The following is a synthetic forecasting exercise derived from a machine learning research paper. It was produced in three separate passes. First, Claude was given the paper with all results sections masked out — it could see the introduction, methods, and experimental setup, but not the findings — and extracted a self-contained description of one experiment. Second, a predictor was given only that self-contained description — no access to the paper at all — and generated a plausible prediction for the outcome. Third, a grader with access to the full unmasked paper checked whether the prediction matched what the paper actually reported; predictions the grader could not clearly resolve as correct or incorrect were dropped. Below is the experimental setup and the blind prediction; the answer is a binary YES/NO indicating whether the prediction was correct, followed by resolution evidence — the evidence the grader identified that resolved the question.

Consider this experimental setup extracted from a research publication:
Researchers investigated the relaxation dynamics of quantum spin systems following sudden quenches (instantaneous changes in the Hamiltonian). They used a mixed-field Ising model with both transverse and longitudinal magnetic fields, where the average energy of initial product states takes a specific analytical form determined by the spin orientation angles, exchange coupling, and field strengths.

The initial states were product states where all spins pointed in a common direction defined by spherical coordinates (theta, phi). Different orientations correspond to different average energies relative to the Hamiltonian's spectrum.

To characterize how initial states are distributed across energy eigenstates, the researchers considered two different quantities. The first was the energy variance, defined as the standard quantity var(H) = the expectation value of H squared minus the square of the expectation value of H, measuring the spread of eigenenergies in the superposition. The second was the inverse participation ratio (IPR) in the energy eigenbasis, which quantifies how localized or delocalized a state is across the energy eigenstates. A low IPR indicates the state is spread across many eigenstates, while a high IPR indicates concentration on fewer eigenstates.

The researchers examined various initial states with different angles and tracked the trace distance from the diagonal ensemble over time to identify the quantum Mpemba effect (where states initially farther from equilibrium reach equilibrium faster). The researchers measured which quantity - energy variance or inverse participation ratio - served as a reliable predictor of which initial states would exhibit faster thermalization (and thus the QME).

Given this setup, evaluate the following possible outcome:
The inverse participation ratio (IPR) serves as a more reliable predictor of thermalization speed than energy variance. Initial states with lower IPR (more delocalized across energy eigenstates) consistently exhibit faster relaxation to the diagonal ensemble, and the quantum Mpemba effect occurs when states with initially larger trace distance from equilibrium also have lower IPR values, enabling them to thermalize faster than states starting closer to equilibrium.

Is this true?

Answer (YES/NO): YES